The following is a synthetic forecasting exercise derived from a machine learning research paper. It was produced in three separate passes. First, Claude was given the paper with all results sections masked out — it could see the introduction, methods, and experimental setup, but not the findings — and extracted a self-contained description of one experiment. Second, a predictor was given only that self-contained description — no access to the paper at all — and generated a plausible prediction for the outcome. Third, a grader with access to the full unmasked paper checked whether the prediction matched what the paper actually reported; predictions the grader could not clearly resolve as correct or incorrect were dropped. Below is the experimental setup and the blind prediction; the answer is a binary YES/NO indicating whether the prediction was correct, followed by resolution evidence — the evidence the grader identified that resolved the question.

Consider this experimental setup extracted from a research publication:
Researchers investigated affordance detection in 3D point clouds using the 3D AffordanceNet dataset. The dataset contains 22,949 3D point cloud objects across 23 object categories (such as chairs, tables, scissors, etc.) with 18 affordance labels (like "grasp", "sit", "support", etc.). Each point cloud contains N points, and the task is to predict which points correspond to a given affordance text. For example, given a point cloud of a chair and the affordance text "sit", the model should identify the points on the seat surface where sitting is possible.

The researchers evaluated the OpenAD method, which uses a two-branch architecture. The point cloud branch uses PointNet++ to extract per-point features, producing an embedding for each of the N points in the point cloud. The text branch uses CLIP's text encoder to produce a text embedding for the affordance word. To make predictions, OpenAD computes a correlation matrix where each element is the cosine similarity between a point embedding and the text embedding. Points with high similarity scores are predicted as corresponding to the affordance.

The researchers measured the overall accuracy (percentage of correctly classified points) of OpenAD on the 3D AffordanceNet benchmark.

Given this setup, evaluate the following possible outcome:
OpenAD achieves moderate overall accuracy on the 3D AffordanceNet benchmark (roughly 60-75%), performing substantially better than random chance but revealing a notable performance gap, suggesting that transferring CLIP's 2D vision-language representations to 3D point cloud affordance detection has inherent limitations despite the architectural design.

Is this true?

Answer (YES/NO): NO